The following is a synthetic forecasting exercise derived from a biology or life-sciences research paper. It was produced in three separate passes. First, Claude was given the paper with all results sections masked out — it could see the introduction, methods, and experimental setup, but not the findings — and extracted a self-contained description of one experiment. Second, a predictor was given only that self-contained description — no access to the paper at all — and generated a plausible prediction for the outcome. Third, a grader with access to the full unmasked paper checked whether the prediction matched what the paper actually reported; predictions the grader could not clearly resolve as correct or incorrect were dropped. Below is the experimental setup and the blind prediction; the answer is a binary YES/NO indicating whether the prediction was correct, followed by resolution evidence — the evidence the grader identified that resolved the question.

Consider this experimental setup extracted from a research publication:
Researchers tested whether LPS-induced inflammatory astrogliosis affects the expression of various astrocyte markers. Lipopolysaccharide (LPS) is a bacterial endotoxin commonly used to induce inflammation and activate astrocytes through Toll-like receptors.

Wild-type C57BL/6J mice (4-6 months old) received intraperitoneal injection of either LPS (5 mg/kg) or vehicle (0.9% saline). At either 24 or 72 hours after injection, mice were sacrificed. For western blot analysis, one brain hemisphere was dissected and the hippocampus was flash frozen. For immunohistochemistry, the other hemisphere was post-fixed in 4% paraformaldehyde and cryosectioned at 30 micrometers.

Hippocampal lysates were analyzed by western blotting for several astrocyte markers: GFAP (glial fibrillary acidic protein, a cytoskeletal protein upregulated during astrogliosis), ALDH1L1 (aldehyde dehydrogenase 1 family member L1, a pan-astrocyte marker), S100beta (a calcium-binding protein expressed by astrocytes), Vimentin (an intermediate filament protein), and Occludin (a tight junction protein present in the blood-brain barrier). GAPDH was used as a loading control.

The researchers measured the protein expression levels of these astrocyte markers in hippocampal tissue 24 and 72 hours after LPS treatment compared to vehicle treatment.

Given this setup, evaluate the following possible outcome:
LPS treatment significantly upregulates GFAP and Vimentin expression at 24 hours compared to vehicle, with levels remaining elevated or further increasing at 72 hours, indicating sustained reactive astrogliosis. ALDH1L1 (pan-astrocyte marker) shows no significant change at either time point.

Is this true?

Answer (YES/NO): NO